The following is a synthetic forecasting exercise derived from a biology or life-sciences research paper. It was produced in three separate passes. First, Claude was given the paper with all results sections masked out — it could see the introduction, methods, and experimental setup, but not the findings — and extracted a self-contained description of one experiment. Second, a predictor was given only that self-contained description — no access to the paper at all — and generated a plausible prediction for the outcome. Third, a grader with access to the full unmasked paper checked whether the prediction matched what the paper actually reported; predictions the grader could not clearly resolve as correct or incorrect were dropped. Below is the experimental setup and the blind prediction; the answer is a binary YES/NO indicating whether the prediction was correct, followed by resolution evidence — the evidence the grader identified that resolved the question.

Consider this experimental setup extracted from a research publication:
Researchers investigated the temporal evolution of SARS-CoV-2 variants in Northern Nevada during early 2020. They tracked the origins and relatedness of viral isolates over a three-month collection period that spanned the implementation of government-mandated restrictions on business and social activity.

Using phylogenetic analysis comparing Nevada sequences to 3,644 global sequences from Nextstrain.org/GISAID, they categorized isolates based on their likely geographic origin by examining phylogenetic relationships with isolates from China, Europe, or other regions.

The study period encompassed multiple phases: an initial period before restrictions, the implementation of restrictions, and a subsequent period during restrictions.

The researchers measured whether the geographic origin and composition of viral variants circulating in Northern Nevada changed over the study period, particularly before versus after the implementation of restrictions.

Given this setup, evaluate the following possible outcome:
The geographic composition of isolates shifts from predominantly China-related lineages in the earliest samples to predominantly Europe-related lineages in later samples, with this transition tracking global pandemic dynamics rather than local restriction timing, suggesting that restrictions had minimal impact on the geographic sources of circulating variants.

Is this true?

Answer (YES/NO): NO